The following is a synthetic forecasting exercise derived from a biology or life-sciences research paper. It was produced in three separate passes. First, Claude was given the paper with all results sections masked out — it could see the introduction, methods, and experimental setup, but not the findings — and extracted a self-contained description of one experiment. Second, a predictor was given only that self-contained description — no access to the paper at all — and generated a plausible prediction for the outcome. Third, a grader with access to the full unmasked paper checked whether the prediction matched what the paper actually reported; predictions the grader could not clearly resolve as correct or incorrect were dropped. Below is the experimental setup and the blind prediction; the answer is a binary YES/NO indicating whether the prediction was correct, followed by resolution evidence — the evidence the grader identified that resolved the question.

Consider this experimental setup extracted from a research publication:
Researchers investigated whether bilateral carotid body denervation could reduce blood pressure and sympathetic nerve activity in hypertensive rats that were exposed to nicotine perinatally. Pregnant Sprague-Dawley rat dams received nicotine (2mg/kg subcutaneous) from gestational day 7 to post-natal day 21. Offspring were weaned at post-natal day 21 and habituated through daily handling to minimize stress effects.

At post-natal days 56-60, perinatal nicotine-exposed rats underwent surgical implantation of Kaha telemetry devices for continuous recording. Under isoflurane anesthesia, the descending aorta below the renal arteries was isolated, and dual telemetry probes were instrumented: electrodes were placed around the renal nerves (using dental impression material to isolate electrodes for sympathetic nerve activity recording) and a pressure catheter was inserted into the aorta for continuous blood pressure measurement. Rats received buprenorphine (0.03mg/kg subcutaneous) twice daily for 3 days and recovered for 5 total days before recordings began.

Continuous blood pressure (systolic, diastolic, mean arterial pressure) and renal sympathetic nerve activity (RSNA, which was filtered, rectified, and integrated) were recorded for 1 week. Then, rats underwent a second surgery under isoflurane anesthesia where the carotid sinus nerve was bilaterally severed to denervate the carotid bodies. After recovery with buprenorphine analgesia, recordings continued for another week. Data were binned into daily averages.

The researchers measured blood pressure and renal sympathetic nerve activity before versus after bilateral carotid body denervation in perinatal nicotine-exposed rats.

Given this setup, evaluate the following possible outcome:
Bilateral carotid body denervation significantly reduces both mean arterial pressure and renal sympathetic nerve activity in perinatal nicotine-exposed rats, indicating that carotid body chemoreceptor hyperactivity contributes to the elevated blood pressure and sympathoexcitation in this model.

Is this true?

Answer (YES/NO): YES